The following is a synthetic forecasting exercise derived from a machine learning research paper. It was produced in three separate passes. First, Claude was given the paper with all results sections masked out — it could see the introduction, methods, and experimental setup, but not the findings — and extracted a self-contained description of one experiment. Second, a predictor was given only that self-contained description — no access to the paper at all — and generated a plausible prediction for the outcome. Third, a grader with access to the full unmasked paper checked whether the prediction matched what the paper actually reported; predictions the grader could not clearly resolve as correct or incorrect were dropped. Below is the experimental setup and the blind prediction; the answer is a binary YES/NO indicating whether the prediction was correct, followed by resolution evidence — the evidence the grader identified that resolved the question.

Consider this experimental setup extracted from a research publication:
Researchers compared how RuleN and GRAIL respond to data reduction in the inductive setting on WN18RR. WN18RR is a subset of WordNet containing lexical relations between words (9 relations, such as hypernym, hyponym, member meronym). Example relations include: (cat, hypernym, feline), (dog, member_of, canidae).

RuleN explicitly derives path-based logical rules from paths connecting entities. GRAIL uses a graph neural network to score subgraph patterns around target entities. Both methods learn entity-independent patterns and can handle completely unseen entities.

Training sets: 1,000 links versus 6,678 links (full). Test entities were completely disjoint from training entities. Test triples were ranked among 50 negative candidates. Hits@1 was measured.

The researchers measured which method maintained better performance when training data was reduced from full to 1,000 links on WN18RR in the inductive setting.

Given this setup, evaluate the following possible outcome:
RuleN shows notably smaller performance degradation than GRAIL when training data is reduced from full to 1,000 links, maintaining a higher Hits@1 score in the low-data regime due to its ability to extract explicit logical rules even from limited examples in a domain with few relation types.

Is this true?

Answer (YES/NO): YES